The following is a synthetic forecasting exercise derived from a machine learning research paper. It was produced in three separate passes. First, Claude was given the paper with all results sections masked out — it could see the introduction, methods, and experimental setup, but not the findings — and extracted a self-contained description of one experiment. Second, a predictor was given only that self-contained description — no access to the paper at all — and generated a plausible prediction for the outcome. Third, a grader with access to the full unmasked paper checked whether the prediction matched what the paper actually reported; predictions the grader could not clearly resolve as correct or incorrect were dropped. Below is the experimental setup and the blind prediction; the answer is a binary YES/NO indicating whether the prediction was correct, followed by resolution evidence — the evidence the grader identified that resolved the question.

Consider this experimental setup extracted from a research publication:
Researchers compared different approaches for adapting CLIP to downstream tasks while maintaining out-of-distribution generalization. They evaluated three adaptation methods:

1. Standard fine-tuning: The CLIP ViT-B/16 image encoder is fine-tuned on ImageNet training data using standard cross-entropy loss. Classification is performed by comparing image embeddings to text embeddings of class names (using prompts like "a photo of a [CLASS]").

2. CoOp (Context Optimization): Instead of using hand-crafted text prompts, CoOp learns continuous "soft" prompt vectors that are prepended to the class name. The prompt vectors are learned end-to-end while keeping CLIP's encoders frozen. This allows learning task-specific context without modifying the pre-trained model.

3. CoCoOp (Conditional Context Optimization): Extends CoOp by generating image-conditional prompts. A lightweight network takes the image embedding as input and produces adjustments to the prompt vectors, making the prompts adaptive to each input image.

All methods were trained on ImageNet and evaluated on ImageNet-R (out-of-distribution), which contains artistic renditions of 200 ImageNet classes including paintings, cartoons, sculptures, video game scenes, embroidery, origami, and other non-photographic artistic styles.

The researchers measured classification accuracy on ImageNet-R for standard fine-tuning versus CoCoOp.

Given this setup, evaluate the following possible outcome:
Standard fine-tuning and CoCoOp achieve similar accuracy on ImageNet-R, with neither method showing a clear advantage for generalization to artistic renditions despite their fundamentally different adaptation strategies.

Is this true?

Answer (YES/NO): NO